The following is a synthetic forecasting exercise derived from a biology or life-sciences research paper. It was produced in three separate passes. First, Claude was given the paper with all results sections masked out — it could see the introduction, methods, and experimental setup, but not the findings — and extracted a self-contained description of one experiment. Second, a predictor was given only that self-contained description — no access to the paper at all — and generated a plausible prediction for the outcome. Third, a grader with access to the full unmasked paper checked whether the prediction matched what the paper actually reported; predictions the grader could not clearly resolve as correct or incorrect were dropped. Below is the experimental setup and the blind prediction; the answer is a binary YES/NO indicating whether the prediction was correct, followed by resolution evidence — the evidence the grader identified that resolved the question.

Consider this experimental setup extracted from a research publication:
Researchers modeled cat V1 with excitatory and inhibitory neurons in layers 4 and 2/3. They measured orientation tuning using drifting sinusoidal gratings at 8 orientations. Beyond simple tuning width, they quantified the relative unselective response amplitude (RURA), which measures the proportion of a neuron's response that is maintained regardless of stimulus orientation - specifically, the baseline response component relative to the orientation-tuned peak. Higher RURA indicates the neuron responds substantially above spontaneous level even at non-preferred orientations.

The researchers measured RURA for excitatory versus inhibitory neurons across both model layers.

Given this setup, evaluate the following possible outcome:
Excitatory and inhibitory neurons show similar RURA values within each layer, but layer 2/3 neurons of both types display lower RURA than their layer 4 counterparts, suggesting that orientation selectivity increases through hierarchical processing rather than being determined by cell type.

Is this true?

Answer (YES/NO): NO